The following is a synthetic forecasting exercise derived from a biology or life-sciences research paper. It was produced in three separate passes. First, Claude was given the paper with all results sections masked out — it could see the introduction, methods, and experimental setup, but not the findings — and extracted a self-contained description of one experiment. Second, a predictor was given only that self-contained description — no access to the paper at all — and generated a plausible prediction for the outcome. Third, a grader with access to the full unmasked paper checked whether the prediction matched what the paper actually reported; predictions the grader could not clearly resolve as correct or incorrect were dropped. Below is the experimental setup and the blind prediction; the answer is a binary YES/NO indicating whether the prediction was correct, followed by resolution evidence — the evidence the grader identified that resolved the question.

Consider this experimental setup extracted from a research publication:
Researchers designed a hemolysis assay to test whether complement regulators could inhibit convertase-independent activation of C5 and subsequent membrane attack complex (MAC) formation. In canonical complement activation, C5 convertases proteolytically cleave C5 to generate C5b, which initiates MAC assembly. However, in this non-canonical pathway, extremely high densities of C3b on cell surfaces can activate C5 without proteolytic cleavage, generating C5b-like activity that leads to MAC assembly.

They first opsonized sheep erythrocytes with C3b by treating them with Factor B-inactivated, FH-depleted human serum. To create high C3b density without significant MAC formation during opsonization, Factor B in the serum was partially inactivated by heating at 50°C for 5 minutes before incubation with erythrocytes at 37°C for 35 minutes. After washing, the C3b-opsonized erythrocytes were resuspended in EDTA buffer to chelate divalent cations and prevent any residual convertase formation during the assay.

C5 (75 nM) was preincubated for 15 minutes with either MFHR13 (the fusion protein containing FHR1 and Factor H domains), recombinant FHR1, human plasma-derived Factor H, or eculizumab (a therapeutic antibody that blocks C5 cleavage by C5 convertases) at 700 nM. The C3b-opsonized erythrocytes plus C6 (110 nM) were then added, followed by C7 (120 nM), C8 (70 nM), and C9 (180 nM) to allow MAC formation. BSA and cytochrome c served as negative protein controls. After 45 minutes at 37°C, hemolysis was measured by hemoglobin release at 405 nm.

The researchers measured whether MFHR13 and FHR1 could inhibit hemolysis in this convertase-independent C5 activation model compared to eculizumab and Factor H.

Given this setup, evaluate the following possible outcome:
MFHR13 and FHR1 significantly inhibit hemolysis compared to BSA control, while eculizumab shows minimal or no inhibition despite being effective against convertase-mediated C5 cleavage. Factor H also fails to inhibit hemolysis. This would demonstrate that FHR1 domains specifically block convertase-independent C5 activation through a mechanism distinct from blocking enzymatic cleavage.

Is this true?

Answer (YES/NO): YES